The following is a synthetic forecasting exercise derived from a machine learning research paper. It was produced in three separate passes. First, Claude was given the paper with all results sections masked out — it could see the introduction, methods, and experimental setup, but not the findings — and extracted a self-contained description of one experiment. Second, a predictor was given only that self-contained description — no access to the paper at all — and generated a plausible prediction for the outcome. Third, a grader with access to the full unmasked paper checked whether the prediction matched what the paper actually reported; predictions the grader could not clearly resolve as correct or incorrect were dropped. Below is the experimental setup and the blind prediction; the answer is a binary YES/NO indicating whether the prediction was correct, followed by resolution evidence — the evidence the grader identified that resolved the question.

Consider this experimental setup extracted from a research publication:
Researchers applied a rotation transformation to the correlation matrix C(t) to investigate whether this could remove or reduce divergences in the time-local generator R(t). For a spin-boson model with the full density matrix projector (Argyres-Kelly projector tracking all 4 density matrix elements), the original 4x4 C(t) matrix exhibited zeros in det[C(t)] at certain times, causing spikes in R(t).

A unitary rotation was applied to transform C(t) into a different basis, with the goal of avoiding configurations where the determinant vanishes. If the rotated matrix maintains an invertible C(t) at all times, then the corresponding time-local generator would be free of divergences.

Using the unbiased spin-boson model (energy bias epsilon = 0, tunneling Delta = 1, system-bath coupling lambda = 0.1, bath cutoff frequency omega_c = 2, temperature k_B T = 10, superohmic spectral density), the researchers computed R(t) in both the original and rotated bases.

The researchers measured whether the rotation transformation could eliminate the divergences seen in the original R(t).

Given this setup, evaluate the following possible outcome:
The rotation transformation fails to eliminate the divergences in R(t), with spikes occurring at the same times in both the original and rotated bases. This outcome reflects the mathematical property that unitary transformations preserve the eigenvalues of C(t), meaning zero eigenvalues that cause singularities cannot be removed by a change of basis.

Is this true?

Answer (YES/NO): YES